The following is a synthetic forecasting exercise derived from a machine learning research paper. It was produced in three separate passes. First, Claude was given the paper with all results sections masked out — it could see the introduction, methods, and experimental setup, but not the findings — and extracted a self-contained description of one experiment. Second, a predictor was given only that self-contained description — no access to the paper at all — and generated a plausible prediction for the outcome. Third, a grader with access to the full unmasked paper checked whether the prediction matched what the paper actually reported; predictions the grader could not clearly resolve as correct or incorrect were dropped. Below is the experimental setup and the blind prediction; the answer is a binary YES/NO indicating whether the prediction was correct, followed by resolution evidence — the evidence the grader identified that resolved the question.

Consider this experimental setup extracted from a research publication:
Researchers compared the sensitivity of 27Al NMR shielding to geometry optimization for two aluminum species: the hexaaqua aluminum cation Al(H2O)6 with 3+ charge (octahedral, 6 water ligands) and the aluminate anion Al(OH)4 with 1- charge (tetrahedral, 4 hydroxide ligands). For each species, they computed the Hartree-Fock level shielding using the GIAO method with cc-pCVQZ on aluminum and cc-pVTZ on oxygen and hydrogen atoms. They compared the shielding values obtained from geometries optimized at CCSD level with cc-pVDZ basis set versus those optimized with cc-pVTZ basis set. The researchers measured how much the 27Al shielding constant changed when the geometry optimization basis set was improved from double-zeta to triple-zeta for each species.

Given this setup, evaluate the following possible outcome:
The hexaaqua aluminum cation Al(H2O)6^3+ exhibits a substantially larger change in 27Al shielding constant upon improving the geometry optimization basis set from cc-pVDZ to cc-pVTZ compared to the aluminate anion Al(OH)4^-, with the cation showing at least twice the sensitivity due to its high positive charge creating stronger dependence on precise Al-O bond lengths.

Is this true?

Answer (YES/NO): NO